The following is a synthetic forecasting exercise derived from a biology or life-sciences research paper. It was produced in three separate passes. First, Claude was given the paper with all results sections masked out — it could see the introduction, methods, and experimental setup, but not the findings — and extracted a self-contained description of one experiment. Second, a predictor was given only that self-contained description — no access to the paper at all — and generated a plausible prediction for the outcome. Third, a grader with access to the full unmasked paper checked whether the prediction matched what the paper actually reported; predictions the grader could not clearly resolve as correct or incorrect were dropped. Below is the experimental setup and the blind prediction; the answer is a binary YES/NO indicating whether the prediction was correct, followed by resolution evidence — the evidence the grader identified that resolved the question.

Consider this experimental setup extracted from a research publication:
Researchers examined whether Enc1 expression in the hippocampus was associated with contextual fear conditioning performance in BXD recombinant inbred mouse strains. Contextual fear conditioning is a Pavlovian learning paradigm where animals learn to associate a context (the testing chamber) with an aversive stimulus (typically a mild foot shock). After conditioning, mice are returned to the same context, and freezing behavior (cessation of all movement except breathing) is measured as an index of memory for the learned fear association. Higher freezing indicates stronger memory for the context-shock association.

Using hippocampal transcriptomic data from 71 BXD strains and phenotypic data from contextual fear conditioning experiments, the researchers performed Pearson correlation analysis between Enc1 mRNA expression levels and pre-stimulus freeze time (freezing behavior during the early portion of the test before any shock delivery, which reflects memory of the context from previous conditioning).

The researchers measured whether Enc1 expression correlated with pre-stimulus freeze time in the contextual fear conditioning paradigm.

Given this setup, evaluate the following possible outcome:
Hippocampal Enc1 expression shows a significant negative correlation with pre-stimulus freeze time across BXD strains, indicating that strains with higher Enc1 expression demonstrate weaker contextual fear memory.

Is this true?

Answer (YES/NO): YES